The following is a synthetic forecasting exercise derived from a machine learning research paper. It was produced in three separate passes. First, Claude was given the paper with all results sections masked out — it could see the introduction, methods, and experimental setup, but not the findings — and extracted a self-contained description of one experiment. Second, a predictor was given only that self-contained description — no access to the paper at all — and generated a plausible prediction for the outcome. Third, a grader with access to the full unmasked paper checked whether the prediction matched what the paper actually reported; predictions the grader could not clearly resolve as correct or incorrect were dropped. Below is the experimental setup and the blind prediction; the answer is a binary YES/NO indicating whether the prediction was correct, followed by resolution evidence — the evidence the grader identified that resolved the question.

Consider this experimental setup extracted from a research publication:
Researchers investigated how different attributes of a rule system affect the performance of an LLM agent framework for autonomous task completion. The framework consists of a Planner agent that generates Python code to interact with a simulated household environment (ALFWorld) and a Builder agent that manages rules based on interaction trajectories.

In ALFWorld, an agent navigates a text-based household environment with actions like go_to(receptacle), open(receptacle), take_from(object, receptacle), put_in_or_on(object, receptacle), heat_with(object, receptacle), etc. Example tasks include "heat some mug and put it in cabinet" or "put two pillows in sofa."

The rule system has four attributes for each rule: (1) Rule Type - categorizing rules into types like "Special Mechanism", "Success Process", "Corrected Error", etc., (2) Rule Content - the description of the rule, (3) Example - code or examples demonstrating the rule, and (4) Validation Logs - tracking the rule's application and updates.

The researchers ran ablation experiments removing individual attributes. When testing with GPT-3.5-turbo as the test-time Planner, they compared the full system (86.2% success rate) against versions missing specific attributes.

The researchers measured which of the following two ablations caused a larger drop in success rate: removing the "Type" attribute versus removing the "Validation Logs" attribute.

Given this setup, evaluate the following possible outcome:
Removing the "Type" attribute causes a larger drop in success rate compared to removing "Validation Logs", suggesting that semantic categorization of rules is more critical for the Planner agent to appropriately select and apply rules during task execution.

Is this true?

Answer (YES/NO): YES